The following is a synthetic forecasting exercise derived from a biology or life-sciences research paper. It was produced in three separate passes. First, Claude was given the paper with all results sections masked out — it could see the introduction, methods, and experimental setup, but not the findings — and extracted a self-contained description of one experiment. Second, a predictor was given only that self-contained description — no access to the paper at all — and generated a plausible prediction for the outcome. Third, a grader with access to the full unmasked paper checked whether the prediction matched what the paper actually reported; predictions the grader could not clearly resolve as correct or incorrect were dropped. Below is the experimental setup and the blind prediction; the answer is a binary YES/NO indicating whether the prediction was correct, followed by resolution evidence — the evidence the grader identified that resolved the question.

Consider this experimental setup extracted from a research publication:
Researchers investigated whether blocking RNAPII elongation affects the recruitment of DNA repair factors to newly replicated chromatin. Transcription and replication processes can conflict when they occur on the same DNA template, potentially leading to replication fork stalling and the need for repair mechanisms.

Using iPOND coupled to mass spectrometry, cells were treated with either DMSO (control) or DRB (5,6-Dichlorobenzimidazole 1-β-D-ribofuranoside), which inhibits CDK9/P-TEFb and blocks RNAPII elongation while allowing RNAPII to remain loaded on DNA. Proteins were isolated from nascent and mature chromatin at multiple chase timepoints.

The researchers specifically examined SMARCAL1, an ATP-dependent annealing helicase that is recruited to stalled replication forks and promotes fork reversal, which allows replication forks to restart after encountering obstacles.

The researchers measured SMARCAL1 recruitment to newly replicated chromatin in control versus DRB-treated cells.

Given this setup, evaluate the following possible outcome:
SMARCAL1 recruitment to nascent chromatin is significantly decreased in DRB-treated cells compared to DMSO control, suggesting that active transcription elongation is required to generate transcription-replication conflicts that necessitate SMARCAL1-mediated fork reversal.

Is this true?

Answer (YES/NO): NO